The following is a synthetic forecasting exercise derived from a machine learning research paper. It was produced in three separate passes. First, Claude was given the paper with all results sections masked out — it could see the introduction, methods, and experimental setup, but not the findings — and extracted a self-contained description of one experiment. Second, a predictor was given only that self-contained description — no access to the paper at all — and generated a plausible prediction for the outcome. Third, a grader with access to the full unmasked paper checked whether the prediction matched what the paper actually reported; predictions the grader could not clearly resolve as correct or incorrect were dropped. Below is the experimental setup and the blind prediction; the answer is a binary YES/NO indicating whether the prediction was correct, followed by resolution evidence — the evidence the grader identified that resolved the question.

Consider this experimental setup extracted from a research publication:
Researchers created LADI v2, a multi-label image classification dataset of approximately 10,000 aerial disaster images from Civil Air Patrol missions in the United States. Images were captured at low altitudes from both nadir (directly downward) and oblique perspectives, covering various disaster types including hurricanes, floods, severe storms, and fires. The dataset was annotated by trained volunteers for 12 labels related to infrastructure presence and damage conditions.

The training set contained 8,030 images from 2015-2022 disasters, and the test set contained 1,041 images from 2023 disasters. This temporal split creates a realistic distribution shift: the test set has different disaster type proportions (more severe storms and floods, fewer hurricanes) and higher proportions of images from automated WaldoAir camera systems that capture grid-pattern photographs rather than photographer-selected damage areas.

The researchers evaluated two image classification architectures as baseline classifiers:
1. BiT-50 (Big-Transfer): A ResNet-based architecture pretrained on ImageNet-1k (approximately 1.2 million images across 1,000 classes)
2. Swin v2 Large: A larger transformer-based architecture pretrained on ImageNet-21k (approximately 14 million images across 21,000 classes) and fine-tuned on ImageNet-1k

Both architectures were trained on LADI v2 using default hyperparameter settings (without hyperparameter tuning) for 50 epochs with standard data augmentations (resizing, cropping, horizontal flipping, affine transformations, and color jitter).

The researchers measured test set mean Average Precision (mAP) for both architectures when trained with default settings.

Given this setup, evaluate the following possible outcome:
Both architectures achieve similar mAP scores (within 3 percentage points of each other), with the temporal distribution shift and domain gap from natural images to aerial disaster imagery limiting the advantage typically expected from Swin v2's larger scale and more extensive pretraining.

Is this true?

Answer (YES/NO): YES